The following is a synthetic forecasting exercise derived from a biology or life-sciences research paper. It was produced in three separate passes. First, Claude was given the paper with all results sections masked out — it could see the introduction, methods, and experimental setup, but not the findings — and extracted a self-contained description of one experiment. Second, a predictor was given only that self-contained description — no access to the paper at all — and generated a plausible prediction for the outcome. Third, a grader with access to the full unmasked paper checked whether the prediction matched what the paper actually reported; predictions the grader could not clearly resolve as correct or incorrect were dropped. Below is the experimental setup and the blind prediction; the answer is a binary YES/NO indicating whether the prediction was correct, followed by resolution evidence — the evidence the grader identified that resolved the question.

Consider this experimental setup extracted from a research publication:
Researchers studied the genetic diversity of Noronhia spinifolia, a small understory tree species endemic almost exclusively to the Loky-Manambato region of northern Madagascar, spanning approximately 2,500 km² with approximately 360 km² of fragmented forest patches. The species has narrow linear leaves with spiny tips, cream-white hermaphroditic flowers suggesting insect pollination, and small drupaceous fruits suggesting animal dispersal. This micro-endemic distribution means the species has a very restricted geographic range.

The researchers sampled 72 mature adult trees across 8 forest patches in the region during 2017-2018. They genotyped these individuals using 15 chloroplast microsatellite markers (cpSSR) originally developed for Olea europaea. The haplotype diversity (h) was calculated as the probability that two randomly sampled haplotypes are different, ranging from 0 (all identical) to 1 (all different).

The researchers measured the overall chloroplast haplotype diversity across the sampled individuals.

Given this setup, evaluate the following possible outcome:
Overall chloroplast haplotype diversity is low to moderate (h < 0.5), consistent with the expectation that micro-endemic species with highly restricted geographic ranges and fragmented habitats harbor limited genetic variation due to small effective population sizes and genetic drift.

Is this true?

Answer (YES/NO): NO